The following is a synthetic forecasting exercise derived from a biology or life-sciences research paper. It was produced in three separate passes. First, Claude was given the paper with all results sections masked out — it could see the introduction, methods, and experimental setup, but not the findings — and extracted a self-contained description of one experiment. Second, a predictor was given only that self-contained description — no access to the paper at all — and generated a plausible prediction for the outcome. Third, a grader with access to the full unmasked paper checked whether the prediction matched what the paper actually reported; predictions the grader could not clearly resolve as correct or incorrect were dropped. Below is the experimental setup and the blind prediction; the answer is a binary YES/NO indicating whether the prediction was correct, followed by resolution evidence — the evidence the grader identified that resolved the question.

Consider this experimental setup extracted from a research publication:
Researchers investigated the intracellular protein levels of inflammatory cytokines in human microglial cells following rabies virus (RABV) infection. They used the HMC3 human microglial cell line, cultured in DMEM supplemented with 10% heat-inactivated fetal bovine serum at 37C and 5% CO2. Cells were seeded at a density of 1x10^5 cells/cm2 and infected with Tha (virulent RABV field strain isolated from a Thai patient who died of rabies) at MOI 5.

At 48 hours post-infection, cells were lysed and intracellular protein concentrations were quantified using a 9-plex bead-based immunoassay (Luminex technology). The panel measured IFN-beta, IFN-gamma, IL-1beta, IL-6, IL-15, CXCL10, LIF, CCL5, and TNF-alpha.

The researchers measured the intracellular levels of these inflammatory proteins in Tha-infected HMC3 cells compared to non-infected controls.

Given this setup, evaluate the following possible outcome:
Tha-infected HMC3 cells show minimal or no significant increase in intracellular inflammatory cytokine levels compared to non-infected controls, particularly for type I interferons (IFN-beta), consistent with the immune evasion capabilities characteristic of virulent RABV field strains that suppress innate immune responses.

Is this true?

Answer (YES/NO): NO